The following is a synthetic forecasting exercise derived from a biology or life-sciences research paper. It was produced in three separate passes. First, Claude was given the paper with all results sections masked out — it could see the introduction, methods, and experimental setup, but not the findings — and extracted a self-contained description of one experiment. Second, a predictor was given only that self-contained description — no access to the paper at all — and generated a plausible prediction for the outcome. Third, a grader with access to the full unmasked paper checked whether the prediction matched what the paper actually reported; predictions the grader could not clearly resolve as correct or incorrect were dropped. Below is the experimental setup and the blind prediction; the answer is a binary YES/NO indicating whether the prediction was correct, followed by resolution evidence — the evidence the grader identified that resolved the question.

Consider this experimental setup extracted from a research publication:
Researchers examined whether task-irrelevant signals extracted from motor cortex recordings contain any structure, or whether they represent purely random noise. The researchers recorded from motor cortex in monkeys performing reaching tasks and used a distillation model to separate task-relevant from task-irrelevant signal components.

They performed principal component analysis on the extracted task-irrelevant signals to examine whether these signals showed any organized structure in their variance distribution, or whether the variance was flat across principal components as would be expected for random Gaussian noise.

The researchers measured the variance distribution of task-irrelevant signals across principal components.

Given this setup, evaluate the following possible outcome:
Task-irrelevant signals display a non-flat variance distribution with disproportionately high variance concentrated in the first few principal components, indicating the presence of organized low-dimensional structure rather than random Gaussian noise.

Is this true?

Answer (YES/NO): NO